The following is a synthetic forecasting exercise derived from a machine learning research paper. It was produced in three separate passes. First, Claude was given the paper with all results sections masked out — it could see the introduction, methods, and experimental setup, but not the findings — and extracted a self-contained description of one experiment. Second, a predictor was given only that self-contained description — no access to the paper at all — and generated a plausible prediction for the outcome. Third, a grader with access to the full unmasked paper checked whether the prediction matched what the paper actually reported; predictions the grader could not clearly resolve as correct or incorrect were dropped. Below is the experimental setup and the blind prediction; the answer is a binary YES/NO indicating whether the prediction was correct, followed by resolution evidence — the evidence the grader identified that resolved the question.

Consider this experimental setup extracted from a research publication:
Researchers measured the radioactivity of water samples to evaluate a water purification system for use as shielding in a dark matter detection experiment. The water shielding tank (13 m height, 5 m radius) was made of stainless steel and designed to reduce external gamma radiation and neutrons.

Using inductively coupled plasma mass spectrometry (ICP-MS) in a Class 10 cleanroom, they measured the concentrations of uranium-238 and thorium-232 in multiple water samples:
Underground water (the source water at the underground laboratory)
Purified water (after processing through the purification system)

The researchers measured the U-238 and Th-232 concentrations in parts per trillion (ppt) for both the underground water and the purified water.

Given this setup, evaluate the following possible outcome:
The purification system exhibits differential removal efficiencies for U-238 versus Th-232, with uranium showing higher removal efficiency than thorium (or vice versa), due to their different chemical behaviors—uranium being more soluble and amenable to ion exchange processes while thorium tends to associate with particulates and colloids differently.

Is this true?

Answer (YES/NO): YES